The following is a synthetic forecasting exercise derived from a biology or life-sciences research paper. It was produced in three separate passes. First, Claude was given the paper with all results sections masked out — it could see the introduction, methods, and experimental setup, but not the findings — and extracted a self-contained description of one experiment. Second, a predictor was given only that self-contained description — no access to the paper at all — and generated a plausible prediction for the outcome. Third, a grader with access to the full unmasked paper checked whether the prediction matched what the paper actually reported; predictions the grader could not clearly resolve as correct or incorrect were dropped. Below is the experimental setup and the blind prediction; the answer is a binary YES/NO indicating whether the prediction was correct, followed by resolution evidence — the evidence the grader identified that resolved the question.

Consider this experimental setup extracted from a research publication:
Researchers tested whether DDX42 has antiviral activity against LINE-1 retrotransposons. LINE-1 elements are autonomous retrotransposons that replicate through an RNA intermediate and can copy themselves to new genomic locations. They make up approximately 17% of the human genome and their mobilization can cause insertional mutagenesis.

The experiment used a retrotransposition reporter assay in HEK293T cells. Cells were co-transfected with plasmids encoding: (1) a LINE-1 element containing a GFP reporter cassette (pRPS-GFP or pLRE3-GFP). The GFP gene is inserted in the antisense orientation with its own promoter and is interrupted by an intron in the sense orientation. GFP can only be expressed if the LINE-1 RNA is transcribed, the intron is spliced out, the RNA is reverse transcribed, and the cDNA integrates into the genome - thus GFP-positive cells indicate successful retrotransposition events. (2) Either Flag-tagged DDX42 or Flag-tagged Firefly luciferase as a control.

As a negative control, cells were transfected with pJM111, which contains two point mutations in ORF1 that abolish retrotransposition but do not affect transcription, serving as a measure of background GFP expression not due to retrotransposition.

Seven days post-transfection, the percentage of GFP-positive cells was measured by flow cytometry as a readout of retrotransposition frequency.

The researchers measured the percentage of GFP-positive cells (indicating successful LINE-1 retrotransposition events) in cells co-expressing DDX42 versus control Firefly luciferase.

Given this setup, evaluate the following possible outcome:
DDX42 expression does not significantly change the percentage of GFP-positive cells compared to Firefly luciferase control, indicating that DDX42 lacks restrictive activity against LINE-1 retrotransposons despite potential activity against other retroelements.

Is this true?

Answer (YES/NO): NO